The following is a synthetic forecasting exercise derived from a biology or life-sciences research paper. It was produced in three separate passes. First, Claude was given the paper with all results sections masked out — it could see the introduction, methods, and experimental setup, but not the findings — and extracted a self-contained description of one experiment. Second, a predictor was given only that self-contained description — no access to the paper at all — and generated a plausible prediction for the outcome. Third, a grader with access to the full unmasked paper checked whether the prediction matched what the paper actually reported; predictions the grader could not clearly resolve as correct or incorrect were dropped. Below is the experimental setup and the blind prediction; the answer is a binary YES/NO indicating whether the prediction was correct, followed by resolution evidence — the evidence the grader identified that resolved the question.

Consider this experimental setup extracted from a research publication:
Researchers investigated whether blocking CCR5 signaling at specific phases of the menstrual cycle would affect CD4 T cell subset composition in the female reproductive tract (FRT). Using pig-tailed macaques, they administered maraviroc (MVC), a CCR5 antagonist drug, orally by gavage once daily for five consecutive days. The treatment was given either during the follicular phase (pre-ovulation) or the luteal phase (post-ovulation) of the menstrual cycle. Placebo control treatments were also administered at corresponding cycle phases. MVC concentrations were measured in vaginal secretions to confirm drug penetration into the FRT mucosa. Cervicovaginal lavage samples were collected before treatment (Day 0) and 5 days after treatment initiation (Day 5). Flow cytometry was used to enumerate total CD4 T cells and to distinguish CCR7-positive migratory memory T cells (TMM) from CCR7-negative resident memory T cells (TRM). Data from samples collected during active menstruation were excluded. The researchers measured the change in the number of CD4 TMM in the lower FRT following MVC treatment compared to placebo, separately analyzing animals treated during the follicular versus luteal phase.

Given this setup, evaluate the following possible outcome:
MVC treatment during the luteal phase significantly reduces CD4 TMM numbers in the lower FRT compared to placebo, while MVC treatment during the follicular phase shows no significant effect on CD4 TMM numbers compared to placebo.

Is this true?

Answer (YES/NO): YES